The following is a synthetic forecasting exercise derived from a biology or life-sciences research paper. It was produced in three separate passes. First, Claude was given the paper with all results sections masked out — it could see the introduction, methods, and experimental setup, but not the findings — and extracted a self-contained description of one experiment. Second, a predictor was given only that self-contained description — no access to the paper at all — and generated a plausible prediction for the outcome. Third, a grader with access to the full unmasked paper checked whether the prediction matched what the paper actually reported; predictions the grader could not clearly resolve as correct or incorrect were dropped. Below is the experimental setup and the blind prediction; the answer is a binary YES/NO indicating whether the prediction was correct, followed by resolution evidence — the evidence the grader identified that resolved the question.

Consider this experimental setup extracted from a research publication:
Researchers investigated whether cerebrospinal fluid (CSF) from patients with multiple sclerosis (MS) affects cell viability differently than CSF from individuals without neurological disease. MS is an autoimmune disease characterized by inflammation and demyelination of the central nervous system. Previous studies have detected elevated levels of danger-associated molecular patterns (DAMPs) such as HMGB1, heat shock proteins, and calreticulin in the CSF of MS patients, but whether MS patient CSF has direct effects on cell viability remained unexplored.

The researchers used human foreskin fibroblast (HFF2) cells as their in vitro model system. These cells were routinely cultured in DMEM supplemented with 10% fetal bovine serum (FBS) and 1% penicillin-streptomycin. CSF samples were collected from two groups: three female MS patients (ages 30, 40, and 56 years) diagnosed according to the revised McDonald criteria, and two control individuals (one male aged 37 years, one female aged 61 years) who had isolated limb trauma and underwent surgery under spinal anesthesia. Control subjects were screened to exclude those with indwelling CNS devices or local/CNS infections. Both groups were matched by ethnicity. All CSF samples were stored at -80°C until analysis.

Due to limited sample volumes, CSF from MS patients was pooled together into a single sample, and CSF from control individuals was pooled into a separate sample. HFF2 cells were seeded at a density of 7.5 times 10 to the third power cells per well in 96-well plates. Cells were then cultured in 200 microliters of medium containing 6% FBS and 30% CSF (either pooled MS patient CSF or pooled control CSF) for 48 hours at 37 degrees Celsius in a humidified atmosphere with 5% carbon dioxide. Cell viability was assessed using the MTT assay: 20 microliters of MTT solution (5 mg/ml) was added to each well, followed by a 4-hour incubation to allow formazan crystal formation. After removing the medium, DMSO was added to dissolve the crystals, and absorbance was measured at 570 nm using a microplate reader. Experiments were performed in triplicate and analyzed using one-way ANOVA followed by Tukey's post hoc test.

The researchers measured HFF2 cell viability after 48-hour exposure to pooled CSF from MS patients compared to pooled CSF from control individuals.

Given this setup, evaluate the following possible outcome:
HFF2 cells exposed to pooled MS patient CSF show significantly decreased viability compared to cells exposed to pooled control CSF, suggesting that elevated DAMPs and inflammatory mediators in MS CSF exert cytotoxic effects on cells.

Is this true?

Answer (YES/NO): YES